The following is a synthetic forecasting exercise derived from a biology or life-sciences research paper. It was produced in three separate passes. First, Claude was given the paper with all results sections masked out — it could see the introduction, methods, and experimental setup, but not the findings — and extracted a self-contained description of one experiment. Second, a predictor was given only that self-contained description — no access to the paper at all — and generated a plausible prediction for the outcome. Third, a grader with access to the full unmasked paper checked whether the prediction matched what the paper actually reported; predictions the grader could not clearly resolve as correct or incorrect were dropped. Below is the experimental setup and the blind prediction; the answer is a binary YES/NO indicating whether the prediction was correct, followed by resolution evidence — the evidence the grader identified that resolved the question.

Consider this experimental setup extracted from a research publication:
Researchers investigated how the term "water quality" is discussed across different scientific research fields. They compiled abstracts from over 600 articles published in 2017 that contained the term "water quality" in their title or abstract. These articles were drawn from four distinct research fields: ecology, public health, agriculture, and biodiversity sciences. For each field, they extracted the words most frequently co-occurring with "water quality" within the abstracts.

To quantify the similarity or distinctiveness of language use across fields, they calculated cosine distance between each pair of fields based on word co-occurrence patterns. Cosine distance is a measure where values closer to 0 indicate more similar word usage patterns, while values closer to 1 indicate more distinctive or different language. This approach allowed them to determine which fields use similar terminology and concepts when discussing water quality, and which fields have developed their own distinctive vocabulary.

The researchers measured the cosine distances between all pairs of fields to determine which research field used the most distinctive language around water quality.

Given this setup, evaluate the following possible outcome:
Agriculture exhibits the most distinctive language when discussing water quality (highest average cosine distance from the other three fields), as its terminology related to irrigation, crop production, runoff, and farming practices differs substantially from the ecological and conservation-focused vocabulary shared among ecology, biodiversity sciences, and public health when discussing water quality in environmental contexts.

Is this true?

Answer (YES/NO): NO